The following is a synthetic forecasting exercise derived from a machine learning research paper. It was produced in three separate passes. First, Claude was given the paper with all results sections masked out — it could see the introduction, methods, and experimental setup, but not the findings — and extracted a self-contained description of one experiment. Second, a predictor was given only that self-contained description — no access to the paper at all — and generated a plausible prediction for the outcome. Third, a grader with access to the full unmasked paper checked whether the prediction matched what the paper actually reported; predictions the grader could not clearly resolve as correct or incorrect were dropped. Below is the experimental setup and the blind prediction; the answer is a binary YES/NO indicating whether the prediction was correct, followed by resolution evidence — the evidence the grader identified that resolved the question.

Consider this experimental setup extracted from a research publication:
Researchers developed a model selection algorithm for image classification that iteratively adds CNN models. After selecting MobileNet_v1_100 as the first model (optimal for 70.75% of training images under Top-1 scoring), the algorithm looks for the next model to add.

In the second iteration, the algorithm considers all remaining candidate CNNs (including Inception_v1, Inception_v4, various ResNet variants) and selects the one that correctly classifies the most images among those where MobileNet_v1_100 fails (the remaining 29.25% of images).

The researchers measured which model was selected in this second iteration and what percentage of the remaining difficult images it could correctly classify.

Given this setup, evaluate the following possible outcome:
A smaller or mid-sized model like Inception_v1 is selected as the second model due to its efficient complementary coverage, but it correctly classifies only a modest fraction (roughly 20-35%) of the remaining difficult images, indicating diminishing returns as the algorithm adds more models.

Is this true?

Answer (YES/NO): NO